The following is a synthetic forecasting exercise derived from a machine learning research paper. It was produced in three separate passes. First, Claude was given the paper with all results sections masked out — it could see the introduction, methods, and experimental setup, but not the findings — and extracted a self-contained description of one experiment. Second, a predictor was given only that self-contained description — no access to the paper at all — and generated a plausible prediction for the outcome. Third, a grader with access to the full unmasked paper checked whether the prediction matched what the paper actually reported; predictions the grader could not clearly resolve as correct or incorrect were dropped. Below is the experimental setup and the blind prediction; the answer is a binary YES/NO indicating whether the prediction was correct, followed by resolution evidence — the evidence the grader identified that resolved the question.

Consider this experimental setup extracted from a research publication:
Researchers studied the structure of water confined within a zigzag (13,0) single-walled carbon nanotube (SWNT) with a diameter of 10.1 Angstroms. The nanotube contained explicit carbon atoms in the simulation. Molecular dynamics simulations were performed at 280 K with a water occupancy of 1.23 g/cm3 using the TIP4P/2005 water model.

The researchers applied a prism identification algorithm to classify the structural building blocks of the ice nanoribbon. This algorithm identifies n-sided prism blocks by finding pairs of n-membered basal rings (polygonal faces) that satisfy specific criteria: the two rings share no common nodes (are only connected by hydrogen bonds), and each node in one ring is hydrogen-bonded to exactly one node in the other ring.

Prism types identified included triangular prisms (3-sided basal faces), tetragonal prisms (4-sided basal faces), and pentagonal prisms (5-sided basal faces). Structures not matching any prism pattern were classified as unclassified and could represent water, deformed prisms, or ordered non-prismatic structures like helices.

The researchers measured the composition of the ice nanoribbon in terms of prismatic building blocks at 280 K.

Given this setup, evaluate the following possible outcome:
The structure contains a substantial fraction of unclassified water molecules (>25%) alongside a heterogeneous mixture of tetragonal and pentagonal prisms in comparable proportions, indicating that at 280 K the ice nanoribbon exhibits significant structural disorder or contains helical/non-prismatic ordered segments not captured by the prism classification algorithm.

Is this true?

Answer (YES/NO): NO